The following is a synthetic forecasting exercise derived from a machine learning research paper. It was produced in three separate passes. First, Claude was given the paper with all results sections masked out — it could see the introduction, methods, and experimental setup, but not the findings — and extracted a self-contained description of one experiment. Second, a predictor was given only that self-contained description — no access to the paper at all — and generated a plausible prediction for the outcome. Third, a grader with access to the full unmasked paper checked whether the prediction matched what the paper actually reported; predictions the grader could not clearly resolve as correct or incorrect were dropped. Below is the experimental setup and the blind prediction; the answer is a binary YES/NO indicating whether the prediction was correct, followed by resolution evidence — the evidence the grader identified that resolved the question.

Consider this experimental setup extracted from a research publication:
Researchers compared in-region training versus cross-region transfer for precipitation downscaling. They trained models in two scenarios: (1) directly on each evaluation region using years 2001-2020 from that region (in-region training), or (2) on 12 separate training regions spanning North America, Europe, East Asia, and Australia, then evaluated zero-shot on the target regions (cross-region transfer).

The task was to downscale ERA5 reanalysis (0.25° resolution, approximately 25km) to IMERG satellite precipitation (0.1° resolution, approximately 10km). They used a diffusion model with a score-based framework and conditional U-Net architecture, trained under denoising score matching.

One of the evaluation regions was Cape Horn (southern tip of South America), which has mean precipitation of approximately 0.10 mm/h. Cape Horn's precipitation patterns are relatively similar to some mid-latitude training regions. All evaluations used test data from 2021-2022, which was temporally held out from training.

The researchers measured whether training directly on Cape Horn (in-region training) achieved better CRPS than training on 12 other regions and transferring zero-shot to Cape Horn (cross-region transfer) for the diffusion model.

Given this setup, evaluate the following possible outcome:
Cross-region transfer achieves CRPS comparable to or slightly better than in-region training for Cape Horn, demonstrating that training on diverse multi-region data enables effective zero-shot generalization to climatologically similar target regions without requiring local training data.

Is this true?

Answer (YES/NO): NO